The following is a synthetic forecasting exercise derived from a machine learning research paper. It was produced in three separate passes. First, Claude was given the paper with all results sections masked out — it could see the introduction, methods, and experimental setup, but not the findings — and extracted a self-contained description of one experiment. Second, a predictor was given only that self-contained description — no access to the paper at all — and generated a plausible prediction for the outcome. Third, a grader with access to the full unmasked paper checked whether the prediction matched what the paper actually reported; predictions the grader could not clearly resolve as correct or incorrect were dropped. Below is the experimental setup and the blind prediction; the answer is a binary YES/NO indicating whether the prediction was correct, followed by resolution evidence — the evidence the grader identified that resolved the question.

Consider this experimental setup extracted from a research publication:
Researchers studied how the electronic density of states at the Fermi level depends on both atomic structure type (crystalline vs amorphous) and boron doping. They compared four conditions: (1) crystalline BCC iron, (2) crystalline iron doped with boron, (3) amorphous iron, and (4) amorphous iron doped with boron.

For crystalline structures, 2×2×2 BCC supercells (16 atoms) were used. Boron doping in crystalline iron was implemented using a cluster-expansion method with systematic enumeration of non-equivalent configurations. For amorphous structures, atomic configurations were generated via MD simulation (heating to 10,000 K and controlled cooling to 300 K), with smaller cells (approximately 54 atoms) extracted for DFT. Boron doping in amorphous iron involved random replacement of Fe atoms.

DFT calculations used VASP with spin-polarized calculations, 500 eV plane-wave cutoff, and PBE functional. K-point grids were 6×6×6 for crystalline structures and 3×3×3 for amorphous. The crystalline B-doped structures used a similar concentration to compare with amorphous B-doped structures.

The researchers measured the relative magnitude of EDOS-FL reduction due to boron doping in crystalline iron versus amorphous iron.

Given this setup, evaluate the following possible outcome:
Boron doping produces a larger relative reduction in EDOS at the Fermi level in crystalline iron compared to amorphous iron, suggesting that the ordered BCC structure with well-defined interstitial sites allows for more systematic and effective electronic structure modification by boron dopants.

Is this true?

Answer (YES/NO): YES